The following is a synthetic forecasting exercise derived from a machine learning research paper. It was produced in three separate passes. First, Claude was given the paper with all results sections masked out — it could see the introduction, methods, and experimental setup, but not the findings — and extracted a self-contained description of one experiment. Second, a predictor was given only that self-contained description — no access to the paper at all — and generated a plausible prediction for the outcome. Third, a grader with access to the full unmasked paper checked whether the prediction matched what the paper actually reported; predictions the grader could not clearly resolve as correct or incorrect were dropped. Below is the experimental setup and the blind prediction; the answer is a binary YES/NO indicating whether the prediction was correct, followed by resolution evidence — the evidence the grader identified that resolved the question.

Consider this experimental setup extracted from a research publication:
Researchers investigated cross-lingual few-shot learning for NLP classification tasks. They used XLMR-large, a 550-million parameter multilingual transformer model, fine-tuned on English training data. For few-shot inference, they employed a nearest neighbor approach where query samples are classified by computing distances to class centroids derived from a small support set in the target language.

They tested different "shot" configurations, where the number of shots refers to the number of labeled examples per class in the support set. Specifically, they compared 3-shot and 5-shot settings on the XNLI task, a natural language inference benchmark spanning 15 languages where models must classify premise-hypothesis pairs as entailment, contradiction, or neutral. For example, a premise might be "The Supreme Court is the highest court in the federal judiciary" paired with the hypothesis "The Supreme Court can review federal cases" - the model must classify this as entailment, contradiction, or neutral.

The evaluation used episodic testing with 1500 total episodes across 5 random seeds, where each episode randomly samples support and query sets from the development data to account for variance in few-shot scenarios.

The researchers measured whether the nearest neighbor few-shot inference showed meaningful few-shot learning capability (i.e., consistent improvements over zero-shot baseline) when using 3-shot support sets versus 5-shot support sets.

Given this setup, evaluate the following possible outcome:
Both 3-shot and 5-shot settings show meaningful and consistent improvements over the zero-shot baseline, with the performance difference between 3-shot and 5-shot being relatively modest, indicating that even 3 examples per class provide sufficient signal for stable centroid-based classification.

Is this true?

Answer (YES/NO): NO